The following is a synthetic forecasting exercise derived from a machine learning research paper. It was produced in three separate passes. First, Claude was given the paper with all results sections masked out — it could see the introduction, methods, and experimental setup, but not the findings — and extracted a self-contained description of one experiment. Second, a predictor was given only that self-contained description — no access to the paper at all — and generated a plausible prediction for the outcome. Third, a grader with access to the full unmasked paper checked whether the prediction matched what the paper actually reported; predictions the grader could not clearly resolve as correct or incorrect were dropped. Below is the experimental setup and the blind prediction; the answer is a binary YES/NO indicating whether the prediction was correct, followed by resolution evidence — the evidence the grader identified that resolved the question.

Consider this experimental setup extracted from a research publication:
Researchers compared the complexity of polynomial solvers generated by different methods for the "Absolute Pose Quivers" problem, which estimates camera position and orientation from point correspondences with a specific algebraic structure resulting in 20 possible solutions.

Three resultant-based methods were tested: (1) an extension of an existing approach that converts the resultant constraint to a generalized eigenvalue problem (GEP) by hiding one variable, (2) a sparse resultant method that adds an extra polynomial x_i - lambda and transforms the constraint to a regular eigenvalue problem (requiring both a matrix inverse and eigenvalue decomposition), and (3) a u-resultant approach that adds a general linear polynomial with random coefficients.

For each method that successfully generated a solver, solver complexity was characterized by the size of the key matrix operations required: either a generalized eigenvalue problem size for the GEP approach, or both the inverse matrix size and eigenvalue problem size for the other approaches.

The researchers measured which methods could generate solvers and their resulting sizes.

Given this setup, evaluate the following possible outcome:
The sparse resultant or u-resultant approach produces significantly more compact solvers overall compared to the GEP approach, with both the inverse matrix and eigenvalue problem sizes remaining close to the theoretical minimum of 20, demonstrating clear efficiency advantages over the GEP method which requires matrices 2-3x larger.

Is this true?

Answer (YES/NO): NO